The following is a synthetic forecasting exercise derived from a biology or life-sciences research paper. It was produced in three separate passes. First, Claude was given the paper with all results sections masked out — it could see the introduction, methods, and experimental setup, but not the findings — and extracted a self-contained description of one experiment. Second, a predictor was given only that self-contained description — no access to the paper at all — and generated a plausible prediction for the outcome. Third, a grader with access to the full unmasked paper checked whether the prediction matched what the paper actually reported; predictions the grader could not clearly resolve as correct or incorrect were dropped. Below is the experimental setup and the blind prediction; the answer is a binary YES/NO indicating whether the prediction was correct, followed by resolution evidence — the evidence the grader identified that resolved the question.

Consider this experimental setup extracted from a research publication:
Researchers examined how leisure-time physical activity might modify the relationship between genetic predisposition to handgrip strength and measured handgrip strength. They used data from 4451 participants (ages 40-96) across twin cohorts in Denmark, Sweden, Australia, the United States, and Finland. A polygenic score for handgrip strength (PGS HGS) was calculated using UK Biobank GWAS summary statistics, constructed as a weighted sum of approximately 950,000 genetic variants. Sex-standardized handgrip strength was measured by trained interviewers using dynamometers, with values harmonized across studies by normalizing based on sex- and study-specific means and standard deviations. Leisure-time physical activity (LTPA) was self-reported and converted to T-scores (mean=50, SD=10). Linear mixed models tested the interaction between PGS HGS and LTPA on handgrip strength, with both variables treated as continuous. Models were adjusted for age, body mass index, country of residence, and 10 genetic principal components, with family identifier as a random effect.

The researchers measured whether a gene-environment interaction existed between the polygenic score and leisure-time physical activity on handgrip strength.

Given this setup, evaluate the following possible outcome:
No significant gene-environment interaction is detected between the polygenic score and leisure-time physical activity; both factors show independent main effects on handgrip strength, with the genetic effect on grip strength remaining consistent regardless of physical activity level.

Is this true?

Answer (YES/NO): NO